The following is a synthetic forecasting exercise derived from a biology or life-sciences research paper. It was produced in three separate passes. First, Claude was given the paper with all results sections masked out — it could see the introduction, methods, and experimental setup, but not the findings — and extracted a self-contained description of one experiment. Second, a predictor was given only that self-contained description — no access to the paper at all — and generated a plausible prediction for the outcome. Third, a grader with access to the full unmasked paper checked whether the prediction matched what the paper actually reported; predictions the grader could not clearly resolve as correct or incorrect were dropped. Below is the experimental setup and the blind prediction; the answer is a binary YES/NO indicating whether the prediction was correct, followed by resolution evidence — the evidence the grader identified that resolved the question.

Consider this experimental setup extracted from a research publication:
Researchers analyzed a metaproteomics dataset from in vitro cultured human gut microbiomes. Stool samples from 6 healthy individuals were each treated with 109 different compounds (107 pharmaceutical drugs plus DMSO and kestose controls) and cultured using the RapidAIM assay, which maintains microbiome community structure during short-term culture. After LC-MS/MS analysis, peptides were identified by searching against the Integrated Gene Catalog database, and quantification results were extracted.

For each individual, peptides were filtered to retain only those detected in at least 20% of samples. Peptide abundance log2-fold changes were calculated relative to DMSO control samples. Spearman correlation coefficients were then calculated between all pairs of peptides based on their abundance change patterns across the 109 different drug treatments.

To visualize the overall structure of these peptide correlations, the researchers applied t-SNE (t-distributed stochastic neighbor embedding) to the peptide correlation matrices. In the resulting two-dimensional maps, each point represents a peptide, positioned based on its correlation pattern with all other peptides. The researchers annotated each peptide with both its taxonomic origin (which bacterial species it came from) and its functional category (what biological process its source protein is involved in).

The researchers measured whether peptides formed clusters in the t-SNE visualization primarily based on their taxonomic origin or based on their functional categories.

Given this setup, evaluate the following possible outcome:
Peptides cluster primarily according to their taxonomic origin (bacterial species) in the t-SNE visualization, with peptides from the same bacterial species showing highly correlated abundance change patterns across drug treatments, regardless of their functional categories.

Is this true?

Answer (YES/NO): YES